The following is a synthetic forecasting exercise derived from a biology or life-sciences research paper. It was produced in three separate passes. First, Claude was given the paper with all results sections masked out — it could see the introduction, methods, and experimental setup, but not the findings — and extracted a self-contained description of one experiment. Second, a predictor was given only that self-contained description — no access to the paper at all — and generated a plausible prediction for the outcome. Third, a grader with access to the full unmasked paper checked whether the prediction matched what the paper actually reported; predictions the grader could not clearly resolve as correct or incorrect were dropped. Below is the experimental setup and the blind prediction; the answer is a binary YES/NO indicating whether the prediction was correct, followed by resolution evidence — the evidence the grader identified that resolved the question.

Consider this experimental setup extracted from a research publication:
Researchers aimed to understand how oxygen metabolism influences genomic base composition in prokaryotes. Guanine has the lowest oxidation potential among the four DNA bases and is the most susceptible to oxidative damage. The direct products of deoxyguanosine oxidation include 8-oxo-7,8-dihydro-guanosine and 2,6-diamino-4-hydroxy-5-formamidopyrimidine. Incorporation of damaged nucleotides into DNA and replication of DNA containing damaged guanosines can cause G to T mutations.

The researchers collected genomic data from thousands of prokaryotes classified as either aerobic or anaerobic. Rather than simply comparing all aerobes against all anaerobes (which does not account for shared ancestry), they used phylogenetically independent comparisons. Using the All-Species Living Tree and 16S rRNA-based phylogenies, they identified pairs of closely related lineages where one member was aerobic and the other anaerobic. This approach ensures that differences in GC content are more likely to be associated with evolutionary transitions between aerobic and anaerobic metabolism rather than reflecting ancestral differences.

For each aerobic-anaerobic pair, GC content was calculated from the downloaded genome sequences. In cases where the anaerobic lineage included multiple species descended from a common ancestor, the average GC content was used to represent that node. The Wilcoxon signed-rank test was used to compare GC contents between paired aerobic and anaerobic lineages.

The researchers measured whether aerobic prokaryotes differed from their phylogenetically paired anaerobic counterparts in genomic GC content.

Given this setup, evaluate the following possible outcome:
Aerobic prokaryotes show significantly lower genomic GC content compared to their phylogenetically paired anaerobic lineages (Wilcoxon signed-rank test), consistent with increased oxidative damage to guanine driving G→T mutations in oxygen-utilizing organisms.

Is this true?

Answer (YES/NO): YES